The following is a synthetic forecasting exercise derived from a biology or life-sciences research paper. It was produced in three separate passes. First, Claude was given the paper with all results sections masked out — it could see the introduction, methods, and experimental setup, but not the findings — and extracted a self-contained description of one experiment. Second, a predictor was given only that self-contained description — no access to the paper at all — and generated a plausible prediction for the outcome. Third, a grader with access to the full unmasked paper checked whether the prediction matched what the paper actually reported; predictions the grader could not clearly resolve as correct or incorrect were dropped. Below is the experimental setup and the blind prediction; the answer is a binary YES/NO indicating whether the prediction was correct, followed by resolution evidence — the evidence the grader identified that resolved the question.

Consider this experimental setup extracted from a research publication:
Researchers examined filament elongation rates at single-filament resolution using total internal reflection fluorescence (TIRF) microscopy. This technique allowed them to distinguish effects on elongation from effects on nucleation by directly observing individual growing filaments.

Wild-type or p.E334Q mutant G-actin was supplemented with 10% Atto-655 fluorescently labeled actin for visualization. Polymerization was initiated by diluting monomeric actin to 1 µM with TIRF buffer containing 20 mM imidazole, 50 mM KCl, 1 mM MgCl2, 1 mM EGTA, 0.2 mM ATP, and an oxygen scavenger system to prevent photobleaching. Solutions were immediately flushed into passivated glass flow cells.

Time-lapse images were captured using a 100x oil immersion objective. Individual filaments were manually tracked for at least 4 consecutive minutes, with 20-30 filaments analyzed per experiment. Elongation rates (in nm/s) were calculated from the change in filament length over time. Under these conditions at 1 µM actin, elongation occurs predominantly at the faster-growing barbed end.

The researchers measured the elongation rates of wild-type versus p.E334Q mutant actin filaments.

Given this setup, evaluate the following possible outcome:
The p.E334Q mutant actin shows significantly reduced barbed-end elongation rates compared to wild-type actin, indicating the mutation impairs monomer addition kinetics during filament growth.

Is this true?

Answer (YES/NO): YES